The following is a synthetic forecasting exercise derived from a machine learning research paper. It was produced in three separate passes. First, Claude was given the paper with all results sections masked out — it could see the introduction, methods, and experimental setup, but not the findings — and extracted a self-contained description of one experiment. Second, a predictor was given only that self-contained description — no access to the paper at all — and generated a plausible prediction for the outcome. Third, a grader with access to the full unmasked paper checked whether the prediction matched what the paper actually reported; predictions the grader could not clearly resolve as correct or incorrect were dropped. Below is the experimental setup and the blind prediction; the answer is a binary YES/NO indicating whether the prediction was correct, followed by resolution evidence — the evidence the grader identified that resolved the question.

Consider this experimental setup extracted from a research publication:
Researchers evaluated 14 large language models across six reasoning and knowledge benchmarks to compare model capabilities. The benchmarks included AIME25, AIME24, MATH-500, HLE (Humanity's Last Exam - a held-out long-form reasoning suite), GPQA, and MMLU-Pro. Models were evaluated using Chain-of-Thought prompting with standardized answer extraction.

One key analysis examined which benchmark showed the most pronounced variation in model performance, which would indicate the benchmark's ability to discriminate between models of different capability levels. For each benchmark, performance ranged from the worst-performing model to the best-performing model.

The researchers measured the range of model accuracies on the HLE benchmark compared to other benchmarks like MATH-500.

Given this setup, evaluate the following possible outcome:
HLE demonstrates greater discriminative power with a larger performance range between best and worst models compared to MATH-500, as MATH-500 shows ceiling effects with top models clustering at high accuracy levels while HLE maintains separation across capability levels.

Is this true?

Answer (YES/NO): YES